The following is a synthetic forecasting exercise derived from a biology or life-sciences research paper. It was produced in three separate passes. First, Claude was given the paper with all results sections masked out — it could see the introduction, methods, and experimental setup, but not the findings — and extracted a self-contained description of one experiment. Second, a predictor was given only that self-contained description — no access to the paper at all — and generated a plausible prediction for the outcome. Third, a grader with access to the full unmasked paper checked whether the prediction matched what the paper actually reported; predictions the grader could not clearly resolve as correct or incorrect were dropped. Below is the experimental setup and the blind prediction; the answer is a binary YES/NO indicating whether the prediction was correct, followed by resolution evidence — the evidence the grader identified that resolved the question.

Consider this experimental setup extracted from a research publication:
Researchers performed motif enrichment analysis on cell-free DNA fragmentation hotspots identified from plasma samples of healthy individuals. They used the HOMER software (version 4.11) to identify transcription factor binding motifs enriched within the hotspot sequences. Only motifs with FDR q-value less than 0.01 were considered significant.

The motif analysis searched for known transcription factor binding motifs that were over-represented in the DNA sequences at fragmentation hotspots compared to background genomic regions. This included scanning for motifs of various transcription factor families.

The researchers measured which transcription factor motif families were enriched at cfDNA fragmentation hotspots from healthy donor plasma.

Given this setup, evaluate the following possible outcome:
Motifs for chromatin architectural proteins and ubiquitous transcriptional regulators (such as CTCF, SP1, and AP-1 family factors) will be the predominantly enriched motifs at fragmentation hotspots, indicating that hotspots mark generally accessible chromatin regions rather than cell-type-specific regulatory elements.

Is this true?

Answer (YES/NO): NO